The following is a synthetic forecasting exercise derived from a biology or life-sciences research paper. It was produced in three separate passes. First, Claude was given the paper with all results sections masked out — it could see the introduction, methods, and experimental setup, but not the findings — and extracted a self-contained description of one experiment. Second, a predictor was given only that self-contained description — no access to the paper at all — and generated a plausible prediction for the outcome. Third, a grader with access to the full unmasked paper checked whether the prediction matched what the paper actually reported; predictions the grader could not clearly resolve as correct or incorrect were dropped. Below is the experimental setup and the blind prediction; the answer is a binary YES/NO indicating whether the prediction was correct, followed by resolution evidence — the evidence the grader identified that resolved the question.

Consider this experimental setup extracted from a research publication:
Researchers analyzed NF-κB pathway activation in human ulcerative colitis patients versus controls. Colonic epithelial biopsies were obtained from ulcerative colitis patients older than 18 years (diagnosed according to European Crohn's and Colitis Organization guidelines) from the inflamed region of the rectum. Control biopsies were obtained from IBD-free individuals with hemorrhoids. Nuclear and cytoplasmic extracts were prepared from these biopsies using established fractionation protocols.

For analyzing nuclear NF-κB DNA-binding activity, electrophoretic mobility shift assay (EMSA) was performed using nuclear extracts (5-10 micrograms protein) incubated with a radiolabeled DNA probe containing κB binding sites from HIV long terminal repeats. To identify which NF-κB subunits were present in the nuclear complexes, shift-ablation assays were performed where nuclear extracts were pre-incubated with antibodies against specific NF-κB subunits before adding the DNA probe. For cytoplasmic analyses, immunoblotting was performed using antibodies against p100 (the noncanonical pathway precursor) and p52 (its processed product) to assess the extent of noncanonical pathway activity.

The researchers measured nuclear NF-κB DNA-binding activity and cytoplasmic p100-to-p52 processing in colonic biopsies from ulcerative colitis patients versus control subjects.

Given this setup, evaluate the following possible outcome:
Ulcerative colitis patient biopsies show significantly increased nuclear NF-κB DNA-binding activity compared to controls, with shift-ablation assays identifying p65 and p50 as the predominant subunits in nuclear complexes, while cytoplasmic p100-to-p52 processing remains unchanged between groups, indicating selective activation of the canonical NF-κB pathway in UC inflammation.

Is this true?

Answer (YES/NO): NO